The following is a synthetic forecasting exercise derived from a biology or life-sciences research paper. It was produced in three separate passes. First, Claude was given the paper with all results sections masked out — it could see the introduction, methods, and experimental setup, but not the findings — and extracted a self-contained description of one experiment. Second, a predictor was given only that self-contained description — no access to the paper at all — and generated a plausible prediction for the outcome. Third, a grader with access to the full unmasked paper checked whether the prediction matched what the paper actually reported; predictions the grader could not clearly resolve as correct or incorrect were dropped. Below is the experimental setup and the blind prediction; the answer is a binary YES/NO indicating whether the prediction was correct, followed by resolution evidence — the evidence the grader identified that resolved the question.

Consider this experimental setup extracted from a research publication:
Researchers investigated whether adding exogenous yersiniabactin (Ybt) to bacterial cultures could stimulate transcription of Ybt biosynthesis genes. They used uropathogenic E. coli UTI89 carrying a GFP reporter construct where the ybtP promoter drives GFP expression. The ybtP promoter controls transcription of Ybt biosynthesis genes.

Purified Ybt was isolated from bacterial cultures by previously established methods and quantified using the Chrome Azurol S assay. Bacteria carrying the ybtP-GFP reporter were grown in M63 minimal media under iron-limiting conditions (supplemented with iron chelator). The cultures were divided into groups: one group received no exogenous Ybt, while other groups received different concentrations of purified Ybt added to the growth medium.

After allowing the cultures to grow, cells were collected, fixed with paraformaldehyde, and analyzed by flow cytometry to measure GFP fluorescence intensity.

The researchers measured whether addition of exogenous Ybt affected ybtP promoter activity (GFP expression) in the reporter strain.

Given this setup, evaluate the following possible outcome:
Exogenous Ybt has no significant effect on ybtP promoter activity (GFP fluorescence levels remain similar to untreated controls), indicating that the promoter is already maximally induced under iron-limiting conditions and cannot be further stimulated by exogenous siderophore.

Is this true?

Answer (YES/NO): NO